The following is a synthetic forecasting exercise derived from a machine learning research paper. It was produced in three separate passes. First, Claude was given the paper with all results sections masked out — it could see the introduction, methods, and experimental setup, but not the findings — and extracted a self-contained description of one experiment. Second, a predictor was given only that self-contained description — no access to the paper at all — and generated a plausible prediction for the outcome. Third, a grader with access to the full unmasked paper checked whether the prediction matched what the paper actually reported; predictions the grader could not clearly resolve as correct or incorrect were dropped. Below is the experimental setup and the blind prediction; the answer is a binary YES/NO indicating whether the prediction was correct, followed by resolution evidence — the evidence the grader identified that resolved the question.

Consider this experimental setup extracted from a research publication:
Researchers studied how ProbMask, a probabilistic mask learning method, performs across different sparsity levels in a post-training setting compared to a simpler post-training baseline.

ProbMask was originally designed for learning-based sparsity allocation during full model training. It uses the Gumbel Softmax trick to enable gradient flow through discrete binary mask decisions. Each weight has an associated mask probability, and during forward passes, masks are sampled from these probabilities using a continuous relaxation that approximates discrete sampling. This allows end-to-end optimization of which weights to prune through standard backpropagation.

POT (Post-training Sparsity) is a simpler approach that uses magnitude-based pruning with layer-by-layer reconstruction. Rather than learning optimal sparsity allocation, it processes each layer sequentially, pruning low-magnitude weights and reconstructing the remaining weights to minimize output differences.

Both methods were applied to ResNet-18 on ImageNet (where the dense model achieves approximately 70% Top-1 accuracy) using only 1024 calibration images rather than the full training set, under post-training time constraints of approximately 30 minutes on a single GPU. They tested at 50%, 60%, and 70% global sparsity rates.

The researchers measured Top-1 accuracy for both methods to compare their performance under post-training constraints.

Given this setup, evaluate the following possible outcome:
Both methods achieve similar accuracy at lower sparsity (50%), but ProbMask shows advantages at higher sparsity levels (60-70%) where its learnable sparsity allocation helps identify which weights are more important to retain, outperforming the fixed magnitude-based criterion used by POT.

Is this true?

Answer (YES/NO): NO